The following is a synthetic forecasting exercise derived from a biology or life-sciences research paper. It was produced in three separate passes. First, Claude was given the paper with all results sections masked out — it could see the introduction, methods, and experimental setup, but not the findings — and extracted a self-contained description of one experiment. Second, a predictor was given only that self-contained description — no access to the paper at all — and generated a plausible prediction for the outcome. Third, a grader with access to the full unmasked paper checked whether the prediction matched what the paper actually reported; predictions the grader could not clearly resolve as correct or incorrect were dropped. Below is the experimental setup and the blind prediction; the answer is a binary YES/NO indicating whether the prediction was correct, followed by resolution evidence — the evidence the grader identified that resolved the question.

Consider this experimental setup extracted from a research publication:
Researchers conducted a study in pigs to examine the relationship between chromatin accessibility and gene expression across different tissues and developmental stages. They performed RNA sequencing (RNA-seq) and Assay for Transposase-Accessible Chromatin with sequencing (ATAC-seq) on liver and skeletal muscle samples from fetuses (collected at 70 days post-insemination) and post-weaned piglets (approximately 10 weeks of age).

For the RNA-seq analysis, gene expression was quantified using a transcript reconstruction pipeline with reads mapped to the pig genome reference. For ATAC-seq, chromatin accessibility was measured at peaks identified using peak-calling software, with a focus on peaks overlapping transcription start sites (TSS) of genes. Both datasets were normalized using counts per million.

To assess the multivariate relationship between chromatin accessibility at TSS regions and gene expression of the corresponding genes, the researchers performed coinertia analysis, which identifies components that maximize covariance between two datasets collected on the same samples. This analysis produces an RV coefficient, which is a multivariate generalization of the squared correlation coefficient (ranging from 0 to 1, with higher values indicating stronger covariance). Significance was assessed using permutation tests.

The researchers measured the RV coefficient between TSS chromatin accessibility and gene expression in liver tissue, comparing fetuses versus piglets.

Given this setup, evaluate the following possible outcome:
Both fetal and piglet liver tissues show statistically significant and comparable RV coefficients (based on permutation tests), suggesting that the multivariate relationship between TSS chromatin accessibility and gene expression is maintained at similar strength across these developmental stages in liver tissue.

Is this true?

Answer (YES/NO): YES